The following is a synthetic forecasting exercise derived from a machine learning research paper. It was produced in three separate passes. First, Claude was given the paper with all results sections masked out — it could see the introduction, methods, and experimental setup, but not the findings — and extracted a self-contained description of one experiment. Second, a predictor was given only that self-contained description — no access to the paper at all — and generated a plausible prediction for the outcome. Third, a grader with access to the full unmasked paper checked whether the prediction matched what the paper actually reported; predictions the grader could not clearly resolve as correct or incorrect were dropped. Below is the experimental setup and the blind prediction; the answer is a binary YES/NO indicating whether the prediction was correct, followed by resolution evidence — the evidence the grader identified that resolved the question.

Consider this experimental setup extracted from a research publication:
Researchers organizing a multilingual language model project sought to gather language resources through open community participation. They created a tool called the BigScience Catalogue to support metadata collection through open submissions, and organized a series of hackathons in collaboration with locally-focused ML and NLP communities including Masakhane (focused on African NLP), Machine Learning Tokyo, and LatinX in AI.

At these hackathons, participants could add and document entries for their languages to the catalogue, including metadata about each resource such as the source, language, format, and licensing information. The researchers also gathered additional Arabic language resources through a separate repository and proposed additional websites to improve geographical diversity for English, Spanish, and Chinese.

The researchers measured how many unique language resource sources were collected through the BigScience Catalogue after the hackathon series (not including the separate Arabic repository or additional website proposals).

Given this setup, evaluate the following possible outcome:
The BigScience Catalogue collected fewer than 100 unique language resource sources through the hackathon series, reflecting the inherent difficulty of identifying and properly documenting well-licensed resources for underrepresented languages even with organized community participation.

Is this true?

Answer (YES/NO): NO